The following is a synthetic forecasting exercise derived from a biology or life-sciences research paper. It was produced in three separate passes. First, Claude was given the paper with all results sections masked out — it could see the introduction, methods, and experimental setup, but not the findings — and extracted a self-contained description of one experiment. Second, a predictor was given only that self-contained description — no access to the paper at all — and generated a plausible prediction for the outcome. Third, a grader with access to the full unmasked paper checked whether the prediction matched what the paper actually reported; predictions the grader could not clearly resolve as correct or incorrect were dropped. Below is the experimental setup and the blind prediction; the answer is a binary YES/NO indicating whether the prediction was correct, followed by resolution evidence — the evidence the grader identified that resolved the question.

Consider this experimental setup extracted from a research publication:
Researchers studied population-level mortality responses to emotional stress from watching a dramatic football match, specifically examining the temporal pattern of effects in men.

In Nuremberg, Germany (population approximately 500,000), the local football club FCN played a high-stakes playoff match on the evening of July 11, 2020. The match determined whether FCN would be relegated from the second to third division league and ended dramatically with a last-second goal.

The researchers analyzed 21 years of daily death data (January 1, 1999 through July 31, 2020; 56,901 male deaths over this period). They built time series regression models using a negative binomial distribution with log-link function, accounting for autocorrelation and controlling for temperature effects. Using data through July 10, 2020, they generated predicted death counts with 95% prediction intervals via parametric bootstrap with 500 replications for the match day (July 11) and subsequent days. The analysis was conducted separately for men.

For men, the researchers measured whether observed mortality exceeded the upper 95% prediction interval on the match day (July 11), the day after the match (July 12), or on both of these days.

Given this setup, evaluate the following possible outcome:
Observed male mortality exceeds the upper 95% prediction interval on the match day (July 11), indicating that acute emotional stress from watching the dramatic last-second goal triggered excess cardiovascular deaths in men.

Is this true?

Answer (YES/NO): NO